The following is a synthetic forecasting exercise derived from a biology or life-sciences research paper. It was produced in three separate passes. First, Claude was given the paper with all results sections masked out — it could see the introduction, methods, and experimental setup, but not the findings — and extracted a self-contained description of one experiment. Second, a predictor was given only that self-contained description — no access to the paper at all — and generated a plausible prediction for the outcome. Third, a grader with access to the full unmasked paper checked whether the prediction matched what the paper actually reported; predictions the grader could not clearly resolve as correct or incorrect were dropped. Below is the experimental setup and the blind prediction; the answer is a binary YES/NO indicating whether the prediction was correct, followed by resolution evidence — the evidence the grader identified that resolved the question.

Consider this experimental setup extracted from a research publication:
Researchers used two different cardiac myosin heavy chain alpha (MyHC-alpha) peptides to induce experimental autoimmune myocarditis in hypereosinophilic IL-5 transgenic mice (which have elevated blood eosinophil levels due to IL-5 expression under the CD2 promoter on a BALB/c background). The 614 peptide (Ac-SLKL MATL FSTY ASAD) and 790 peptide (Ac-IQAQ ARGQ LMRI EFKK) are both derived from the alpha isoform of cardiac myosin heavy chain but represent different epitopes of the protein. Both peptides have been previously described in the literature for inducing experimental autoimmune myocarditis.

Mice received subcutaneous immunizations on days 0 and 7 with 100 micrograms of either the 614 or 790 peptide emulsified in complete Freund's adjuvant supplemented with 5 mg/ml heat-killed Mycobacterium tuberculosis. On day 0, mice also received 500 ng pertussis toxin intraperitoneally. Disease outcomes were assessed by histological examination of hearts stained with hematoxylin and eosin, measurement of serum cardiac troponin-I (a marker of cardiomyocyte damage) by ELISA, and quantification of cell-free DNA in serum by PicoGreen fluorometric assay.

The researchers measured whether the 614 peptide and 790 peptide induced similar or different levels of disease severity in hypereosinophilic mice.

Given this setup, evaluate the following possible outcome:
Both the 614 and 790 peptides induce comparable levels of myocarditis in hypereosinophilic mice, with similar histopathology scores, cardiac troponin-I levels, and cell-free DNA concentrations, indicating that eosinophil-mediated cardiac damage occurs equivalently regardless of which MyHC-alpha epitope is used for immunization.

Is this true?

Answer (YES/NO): NO